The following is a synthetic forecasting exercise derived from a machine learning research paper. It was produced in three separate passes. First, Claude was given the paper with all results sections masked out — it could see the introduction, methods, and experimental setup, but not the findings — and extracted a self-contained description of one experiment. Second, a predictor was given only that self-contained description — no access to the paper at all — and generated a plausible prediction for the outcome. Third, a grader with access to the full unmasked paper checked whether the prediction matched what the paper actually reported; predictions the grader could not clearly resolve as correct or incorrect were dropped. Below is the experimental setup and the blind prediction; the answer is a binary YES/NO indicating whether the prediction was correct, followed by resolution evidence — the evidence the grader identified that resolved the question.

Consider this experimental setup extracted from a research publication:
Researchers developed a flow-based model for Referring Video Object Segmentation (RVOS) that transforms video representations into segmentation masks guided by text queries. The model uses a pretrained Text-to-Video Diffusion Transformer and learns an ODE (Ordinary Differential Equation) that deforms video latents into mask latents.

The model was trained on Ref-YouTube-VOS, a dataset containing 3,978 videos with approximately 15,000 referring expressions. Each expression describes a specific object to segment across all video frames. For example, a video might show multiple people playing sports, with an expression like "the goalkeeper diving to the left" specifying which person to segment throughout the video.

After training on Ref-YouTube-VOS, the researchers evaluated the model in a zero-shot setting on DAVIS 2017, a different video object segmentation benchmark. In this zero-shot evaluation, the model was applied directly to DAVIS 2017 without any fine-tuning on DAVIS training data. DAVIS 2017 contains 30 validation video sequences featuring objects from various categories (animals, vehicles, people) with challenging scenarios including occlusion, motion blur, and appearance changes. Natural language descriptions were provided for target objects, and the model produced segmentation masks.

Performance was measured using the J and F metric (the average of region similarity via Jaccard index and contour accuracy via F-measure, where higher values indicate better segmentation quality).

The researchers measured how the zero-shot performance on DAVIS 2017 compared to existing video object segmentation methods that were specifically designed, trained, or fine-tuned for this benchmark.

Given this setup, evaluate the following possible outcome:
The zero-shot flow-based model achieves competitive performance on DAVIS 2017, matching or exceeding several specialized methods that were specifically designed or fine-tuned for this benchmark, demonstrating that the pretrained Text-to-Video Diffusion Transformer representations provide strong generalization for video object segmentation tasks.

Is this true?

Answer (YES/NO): YES